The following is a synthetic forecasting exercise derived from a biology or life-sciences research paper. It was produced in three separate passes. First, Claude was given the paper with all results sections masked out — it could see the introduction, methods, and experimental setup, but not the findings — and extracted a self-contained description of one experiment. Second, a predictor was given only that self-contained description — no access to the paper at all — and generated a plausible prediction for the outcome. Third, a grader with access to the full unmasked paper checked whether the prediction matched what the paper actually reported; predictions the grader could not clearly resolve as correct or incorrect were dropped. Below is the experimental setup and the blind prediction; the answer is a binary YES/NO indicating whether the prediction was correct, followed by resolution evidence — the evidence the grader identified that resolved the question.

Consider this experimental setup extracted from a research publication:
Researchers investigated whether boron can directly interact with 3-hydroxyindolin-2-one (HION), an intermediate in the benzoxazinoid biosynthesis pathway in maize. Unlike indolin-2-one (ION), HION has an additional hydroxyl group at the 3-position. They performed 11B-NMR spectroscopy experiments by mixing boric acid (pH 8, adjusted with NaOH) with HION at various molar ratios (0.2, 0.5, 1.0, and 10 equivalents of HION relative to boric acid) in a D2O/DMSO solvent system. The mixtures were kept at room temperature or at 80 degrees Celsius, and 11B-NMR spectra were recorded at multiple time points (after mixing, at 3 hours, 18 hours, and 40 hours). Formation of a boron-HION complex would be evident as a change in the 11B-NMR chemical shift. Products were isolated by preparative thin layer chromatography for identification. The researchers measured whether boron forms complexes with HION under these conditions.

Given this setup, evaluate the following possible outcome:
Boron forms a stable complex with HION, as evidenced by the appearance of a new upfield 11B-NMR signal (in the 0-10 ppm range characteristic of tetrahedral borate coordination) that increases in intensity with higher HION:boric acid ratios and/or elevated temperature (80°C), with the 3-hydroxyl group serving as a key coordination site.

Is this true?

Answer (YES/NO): NO